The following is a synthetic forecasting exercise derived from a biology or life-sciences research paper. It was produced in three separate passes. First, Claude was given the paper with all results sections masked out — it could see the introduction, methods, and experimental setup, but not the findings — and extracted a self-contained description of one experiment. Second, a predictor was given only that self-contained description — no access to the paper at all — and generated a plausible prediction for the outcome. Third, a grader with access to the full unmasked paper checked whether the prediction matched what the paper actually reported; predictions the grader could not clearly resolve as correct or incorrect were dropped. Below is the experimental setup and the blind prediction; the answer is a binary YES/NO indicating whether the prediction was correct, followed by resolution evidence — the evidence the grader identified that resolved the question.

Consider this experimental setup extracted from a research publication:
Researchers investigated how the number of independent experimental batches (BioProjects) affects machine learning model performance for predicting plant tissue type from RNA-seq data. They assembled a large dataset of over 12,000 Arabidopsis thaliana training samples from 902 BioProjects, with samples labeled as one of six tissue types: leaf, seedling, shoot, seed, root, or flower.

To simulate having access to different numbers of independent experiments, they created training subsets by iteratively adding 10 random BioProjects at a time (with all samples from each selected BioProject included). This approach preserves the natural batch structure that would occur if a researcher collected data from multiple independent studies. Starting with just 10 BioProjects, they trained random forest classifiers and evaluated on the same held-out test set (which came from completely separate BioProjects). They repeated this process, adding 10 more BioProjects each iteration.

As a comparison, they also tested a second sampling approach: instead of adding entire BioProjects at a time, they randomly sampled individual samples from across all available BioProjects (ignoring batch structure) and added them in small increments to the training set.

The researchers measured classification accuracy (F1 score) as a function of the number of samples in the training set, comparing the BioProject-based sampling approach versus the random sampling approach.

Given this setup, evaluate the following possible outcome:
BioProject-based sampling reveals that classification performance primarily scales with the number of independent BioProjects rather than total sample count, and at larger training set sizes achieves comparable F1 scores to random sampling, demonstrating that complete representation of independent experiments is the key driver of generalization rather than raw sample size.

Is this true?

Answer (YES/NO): NO